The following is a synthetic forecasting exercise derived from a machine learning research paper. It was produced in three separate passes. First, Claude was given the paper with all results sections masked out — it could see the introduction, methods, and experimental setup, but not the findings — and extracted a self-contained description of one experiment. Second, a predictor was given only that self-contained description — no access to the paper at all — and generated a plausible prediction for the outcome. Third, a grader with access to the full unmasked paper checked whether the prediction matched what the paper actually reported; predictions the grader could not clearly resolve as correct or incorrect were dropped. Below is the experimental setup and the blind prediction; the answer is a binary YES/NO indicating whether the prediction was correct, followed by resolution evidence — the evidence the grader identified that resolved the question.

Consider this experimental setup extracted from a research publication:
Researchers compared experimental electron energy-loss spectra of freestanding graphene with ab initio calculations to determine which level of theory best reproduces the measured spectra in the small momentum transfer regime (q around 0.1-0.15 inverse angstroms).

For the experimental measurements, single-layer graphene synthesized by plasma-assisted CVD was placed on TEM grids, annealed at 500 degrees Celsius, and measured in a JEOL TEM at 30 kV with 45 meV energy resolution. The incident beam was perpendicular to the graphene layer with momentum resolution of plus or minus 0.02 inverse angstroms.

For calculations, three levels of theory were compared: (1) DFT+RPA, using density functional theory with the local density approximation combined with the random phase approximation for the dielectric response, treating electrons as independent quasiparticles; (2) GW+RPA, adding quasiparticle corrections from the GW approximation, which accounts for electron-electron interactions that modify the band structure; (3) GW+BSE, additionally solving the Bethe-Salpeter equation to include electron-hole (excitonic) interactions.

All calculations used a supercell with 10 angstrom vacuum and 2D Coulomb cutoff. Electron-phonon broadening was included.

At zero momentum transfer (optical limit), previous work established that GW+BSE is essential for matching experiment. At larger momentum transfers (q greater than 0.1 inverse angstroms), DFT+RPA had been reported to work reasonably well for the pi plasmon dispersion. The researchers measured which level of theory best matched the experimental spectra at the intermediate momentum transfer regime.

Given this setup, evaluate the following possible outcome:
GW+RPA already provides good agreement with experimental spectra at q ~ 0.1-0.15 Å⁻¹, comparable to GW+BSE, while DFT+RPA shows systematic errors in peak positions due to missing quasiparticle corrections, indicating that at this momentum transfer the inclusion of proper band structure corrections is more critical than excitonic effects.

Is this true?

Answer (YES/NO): NO